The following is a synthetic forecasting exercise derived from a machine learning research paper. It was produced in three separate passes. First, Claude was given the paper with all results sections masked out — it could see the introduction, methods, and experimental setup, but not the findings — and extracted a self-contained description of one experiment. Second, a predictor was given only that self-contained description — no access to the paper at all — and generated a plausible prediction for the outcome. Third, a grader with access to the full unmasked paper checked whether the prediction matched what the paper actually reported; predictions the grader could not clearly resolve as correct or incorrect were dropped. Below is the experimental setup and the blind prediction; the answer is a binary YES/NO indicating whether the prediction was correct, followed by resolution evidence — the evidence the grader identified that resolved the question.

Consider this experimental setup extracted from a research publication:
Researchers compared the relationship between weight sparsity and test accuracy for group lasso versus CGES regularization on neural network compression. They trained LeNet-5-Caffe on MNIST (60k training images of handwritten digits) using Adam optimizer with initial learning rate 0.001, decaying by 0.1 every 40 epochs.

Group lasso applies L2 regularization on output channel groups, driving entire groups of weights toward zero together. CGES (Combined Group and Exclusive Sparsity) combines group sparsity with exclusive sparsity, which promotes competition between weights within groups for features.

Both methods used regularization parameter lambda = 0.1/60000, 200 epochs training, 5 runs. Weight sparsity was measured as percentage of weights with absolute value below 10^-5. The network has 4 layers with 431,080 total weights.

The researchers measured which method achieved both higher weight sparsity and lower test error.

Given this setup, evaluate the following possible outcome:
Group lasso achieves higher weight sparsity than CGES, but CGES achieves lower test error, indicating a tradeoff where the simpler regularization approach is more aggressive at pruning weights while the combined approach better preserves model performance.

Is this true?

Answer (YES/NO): NO